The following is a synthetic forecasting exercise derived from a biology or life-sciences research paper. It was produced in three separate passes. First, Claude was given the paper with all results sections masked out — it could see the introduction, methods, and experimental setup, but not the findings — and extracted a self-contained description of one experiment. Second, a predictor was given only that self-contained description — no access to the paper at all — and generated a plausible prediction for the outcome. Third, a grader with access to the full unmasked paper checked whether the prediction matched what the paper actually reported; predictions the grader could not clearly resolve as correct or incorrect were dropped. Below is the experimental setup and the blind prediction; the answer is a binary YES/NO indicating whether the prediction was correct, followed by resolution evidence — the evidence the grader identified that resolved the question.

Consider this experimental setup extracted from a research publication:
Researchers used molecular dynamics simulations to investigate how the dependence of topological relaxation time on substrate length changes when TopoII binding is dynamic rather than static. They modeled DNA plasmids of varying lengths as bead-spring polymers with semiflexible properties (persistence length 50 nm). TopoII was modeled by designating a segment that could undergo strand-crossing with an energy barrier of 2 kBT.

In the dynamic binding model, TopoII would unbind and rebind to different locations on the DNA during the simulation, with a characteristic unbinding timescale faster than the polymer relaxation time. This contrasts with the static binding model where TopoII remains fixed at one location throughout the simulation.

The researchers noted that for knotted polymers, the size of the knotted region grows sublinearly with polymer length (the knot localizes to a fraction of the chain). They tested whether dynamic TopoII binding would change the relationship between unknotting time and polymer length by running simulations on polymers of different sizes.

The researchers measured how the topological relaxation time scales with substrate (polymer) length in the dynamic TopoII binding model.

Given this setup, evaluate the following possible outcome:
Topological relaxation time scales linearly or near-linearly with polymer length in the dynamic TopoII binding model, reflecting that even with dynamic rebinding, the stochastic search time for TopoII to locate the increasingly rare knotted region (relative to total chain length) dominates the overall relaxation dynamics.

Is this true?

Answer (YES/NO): NO